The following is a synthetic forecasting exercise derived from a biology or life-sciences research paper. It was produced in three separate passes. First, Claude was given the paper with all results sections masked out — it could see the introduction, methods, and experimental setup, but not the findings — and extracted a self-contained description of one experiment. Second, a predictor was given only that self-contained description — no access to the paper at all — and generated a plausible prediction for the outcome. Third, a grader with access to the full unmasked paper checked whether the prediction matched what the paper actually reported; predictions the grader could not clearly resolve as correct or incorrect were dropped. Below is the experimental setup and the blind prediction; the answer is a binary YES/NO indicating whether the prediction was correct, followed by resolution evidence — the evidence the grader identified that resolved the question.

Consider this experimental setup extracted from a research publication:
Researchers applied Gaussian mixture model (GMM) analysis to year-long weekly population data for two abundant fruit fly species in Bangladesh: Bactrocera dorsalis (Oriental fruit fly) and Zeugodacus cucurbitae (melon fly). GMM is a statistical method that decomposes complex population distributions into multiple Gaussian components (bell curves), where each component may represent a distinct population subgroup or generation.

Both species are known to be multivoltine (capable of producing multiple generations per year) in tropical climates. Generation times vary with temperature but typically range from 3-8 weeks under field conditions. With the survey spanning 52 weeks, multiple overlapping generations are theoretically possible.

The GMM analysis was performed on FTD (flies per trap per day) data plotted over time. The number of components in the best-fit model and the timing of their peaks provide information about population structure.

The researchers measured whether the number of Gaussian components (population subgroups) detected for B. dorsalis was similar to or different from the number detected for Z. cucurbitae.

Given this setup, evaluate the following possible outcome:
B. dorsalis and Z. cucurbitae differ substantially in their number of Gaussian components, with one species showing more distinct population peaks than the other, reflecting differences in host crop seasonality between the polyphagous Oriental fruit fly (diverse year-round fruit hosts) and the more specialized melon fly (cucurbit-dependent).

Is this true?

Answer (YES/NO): YES